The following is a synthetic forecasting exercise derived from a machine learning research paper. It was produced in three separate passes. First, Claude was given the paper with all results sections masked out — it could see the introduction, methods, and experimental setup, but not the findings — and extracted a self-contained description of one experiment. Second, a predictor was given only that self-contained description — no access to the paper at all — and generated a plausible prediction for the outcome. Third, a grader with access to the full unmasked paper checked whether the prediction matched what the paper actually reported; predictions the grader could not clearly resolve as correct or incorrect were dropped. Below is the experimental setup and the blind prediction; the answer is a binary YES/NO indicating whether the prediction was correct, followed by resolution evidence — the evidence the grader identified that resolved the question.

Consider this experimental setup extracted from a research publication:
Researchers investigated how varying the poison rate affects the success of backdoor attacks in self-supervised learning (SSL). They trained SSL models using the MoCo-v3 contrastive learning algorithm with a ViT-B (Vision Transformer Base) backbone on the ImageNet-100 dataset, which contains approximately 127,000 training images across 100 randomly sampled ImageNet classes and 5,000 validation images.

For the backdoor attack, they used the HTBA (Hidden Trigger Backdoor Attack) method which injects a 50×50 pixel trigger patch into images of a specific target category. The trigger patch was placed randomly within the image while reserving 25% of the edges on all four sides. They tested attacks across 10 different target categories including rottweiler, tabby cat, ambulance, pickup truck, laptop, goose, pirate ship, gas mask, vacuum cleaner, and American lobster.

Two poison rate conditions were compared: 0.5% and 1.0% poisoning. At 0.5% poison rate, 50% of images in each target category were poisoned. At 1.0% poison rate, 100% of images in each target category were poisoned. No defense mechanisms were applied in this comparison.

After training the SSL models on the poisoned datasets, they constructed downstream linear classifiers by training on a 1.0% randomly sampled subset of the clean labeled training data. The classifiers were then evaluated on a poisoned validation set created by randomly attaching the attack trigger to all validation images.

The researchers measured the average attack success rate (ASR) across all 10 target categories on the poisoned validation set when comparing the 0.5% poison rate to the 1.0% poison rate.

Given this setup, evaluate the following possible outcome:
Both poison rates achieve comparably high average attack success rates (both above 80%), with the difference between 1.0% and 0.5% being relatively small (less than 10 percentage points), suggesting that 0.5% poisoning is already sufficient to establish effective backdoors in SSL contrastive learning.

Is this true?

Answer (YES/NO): NO